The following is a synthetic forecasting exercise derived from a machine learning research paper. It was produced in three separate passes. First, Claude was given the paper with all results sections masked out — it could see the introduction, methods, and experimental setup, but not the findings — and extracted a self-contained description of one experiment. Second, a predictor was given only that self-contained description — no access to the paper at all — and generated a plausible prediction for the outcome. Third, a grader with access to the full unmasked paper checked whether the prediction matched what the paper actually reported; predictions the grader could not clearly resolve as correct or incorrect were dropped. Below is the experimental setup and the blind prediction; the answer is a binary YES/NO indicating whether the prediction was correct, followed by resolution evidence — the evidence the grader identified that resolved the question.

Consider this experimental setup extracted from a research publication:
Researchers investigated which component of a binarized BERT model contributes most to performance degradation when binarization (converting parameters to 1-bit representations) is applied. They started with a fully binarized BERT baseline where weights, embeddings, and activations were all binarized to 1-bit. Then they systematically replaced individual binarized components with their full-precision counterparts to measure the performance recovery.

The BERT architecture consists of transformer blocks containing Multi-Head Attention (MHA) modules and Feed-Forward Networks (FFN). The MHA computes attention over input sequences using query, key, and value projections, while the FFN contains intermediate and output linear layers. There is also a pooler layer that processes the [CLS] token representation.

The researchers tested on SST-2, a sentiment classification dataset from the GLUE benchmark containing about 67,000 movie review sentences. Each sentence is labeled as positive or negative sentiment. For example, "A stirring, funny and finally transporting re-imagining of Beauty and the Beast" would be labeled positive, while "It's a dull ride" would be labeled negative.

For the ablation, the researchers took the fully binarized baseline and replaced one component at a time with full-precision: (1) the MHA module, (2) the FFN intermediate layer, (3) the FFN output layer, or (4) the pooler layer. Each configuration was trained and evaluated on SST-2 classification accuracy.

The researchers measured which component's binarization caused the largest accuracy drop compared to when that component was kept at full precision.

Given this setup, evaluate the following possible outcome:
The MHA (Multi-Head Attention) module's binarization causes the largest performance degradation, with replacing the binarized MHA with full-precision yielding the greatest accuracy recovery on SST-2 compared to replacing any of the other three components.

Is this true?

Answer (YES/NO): YES